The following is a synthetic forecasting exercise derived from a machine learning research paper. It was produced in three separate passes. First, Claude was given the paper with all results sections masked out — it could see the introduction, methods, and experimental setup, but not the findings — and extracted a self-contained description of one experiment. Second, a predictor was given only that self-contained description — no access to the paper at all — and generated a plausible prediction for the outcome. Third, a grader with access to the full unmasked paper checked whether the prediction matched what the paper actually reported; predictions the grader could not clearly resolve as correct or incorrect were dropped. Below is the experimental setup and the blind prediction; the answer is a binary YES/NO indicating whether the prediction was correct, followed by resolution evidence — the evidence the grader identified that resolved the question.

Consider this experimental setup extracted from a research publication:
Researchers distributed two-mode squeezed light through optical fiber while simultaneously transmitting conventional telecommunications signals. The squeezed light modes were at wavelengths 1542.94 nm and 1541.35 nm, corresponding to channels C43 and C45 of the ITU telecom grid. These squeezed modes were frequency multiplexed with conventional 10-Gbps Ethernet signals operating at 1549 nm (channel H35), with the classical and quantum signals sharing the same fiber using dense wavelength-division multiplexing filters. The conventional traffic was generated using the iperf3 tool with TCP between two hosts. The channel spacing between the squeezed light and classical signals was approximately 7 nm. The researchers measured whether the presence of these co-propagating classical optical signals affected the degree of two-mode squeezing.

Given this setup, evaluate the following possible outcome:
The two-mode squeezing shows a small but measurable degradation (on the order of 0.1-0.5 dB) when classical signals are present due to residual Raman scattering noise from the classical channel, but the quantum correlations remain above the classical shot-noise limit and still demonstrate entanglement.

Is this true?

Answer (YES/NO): NO